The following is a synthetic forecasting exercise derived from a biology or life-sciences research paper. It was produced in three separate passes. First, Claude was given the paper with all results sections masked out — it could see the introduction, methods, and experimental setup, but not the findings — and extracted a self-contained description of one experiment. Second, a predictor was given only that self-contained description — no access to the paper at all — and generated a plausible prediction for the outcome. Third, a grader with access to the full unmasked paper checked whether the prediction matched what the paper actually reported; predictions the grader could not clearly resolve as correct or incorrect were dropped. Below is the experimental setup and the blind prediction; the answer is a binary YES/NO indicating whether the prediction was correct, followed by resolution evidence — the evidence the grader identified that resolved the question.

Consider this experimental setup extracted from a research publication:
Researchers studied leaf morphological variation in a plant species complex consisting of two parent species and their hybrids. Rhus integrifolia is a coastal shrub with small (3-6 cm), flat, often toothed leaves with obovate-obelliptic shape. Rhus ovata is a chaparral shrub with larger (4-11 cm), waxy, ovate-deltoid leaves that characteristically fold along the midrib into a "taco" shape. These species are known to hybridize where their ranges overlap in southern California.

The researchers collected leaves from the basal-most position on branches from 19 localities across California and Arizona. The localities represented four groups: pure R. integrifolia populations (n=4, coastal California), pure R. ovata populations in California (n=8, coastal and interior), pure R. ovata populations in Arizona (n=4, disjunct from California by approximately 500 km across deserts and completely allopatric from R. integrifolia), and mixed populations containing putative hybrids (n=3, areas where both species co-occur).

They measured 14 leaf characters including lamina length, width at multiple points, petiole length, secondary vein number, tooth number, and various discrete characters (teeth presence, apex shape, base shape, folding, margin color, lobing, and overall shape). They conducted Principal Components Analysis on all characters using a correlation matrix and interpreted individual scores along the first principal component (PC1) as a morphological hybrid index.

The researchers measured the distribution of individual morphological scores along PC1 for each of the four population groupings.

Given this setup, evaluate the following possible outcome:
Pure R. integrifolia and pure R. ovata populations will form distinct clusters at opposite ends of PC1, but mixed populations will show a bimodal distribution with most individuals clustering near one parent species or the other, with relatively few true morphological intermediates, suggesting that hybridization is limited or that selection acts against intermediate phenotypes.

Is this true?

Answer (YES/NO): NO